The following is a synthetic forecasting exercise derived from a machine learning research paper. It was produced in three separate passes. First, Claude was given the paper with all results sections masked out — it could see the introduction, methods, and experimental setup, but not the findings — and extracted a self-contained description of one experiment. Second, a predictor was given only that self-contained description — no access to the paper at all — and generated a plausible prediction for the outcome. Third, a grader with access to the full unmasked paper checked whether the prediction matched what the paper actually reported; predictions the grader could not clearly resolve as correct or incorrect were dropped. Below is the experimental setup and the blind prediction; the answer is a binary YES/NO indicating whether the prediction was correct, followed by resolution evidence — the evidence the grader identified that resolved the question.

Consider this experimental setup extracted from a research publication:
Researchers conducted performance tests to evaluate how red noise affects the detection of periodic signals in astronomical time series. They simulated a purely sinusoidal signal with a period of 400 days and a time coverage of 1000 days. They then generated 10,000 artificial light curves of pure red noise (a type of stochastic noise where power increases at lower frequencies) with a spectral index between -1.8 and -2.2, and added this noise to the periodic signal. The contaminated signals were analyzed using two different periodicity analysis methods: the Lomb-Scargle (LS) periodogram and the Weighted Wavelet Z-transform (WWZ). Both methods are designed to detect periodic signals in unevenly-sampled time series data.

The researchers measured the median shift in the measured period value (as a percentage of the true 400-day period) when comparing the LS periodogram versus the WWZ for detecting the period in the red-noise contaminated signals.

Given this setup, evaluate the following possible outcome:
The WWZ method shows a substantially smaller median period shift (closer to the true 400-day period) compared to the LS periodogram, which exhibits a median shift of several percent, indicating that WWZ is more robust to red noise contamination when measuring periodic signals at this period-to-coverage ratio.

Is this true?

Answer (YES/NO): NO